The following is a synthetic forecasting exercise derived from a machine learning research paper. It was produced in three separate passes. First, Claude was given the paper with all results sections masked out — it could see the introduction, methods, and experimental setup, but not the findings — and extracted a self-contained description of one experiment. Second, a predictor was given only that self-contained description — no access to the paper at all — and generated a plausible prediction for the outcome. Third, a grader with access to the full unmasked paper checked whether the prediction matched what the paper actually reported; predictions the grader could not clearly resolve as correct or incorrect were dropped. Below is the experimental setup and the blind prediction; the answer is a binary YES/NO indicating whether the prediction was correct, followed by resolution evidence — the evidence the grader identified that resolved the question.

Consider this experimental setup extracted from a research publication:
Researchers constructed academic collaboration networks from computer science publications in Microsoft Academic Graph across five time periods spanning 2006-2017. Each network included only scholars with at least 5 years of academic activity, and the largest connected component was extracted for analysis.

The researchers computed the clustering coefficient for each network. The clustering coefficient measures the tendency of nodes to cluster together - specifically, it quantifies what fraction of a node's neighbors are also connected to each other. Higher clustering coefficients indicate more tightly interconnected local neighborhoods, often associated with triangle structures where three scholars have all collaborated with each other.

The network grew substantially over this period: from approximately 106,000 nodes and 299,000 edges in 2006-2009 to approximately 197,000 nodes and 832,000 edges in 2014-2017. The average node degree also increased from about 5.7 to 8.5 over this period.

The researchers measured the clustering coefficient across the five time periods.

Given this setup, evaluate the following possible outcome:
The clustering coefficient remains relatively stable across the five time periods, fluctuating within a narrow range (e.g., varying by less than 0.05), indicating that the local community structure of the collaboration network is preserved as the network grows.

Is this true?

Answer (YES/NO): YES